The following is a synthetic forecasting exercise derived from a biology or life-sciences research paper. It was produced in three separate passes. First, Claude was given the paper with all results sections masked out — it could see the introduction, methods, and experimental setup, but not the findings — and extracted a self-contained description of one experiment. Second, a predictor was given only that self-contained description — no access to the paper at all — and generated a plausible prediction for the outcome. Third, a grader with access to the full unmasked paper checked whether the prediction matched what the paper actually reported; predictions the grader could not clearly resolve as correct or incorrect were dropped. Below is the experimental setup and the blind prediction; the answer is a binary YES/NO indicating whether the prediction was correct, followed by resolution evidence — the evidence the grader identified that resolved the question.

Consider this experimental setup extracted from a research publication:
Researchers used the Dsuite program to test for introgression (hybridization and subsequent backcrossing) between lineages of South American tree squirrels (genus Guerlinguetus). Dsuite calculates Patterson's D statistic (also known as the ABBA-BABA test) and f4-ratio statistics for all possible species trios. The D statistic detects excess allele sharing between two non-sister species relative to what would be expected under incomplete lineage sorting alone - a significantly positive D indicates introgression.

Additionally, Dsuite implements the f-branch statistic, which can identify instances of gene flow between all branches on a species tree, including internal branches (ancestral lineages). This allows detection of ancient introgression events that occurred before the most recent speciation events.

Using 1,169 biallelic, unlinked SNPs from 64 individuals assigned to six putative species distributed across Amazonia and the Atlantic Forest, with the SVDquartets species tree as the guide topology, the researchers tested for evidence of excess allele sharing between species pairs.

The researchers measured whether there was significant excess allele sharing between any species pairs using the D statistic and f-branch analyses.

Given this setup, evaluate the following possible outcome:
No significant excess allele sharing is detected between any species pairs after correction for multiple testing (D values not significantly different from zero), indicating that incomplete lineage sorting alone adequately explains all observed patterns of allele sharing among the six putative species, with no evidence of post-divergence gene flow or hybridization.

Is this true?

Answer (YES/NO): NO